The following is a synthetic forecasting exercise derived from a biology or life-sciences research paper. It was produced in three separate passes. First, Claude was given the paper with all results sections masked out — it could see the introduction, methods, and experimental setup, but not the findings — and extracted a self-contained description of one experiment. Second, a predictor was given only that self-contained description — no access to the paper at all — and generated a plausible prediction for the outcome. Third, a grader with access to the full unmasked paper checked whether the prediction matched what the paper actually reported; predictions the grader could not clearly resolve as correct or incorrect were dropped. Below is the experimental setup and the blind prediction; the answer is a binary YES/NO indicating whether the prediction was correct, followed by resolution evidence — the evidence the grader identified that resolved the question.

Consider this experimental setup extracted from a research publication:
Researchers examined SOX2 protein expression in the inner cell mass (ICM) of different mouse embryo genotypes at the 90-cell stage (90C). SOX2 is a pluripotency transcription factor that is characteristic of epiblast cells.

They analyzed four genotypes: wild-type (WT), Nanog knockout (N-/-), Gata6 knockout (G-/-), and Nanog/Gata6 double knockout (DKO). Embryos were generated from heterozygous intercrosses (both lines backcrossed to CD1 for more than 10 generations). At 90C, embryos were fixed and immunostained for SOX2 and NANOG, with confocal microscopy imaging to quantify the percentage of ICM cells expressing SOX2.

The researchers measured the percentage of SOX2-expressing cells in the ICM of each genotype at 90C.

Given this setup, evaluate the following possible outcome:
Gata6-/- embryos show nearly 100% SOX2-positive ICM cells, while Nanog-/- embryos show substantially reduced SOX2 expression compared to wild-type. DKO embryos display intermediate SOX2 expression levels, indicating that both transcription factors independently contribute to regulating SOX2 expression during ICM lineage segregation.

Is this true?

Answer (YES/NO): NO